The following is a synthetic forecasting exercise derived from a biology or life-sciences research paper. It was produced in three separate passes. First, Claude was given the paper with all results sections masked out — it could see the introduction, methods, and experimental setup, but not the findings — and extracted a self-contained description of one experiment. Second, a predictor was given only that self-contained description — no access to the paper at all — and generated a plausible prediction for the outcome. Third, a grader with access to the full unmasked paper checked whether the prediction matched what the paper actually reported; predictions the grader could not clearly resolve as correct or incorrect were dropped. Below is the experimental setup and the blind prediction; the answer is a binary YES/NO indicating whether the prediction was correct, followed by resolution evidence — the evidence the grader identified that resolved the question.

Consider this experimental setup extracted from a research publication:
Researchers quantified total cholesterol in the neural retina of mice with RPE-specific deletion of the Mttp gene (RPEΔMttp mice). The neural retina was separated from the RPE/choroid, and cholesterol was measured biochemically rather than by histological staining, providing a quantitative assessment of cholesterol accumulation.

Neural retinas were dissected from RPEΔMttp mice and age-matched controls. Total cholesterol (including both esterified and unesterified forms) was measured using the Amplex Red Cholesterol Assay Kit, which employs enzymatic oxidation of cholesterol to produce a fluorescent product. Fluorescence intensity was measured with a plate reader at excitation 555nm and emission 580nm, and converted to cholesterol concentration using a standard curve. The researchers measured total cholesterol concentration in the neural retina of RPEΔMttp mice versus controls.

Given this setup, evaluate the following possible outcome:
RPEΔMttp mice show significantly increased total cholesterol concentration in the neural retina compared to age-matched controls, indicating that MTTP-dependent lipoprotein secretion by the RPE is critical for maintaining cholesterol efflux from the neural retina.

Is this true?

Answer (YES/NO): YES